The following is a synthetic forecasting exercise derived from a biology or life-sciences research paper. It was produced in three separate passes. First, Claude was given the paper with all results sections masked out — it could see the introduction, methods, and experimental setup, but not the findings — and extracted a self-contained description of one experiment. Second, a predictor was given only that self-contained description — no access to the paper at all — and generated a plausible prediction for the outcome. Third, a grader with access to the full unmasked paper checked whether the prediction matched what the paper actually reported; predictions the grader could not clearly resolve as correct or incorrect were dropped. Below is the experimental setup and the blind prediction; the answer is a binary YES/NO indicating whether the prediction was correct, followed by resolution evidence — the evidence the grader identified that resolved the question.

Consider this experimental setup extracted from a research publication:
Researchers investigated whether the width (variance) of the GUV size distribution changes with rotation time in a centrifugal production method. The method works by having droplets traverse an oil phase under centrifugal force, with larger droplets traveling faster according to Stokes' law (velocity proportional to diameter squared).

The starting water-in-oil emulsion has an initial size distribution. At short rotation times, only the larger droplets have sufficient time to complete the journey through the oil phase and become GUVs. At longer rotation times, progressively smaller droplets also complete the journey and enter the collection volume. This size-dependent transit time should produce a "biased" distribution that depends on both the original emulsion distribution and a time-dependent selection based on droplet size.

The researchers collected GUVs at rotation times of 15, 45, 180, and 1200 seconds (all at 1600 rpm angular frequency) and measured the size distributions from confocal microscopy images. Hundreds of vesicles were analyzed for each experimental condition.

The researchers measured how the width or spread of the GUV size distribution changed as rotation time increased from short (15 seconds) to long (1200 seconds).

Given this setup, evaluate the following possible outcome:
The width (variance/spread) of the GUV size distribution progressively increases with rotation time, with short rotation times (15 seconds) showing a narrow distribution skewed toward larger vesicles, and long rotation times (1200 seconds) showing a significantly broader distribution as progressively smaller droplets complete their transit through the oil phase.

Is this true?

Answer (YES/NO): YES